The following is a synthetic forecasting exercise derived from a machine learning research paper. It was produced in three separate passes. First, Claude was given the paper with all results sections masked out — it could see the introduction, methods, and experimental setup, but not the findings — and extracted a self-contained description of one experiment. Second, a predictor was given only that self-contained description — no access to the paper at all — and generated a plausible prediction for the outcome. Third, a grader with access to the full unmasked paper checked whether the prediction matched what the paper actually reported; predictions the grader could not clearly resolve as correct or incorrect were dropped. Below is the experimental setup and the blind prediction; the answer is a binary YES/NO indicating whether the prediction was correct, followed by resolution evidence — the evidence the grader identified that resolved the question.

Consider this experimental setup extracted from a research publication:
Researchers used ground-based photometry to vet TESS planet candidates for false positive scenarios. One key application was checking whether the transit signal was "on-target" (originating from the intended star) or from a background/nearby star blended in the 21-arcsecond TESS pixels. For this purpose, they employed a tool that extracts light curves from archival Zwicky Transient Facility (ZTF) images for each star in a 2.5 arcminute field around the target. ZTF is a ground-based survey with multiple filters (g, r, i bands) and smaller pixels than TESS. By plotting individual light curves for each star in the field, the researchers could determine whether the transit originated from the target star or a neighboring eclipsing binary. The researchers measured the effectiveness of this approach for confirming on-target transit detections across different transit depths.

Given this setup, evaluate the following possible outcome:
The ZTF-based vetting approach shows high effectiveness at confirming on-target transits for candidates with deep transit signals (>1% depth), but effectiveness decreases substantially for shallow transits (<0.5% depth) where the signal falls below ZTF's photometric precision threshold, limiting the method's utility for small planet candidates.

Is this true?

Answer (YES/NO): NO